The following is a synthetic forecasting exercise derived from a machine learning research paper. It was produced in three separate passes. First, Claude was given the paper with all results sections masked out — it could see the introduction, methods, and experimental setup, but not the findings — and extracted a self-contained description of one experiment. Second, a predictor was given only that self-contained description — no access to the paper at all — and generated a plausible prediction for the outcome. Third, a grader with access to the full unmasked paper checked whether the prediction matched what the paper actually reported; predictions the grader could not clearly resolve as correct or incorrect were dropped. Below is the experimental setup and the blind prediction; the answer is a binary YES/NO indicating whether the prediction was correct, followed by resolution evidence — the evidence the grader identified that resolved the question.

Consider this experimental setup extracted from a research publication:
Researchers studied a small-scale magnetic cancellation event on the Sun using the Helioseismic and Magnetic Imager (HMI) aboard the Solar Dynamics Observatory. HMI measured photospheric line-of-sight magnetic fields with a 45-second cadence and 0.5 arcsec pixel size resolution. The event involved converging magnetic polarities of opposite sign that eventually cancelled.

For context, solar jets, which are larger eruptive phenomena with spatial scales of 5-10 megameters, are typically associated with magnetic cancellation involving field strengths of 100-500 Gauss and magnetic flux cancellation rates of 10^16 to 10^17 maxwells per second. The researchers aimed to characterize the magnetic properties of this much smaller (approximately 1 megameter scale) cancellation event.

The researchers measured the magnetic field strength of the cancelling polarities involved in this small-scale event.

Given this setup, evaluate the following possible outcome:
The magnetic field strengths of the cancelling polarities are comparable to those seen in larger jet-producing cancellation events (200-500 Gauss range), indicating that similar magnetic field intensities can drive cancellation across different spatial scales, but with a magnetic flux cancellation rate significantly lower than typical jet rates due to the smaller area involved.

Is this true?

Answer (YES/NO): NO